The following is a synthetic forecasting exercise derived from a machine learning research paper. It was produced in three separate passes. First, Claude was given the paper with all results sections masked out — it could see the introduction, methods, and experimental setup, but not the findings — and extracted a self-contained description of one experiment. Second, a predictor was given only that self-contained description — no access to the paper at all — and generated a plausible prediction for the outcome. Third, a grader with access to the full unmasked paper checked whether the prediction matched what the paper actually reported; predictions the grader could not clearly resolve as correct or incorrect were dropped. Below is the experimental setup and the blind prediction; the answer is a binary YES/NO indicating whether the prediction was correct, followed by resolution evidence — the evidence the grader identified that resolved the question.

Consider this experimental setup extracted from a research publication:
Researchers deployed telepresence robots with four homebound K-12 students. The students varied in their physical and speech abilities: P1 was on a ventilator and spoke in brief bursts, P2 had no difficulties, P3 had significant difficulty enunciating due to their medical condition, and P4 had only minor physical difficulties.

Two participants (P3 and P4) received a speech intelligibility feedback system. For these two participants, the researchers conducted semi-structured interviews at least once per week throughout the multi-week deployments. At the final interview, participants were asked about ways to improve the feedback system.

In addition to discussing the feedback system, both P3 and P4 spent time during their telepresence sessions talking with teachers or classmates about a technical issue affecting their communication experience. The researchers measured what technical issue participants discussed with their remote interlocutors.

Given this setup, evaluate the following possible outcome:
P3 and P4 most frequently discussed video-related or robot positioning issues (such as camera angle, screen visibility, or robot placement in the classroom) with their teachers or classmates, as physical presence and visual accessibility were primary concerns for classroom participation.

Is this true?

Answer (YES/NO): NO